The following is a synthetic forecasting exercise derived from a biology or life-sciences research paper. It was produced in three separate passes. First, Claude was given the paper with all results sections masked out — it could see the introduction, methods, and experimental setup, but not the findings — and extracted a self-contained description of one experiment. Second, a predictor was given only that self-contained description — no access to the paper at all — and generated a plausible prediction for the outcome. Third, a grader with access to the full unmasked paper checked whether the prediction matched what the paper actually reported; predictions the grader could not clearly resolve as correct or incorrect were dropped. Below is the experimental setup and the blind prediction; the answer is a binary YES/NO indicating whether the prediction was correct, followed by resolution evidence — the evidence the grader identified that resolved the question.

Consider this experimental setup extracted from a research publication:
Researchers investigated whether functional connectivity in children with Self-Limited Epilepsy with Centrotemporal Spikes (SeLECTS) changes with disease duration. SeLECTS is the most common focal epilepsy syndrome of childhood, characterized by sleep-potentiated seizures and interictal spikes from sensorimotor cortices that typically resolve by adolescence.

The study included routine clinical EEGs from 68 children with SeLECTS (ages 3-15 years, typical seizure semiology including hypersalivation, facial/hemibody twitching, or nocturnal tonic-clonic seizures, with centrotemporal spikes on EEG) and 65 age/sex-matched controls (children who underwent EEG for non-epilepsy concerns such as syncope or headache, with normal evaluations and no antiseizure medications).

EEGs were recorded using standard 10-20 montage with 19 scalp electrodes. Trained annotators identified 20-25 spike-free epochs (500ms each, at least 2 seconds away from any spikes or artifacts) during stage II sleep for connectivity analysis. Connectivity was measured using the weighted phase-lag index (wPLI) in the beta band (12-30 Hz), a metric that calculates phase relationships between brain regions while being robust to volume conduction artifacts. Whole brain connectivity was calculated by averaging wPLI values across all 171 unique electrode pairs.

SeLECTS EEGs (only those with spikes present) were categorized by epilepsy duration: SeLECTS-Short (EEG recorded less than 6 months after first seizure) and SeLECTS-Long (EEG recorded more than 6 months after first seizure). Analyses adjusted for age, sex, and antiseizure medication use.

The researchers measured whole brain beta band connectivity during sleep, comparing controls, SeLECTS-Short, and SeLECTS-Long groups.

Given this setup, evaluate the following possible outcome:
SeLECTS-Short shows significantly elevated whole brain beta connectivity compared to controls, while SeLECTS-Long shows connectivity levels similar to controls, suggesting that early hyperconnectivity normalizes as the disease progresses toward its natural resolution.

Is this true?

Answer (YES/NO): NO